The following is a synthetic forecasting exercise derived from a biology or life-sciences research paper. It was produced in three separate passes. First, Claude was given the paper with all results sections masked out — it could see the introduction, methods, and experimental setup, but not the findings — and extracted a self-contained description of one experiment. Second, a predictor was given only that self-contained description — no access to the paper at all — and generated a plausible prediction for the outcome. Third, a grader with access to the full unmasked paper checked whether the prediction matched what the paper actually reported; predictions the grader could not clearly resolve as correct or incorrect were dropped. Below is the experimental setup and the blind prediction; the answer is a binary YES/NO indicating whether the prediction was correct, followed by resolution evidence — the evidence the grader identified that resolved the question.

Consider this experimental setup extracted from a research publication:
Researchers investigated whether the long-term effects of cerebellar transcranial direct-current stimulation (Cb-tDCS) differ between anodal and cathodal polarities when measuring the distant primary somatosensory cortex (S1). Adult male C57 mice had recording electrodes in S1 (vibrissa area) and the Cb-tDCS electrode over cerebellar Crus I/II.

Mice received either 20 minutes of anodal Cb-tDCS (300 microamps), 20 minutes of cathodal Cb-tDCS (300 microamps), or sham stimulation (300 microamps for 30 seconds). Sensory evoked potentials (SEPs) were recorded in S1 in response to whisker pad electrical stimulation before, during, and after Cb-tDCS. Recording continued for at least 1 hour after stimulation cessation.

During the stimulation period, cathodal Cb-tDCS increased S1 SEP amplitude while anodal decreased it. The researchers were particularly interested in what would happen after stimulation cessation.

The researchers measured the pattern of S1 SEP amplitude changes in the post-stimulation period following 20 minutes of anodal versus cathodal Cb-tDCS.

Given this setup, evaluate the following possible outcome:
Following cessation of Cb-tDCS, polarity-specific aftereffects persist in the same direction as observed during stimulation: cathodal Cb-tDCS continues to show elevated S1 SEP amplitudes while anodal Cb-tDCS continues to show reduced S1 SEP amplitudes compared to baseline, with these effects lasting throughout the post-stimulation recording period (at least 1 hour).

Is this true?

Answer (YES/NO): NO